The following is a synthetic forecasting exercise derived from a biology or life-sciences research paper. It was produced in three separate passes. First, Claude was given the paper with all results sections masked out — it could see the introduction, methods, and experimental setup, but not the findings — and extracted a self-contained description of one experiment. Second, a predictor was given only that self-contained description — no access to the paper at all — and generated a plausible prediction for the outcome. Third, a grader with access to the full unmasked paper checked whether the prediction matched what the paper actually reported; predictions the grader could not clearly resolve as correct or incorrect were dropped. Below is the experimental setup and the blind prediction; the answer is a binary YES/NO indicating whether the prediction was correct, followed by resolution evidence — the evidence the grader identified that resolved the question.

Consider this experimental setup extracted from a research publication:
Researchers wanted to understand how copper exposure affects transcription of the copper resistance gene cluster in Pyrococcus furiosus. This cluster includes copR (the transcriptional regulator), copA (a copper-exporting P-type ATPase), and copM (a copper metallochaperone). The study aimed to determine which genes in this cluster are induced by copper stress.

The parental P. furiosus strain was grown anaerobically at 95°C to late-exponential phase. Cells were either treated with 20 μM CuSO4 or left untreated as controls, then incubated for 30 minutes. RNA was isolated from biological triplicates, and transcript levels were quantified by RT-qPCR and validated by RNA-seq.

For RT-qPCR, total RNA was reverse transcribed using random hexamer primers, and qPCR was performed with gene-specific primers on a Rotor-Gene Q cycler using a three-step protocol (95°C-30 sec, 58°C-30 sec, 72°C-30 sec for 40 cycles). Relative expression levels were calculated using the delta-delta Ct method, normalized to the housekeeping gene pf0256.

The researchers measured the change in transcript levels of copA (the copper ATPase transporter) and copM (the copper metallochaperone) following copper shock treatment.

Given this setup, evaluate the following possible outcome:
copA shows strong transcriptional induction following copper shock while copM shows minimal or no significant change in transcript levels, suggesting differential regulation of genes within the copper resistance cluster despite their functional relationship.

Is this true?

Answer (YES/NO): NO